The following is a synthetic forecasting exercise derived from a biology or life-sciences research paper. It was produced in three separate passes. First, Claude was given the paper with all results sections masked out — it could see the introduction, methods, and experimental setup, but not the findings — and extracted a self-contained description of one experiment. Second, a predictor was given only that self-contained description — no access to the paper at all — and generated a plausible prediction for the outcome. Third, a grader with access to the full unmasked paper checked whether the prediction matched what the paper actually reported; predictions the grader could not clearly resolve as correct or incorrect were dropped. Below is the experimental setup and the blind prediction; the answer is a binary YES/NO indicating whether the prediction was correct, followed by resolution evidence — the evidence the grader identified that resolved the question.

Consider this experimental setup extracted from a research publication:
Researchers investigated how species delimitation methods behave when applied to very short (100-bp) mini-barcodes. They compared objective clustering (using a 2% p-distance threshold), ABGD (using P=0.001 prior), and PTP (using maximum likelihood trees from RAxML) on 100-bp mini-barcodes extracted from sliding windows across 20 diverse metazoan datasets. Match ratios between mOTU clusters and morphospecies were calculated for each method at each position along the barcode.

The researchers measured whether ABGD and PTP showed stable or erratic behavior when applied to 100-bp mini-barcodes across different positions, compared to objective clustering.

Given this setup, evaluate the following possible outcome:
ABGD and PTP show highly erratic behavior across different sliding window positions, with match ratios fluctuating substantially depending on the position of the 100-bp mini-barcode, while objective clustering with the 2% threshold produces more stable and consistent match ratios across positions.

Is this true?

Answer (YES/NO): YES